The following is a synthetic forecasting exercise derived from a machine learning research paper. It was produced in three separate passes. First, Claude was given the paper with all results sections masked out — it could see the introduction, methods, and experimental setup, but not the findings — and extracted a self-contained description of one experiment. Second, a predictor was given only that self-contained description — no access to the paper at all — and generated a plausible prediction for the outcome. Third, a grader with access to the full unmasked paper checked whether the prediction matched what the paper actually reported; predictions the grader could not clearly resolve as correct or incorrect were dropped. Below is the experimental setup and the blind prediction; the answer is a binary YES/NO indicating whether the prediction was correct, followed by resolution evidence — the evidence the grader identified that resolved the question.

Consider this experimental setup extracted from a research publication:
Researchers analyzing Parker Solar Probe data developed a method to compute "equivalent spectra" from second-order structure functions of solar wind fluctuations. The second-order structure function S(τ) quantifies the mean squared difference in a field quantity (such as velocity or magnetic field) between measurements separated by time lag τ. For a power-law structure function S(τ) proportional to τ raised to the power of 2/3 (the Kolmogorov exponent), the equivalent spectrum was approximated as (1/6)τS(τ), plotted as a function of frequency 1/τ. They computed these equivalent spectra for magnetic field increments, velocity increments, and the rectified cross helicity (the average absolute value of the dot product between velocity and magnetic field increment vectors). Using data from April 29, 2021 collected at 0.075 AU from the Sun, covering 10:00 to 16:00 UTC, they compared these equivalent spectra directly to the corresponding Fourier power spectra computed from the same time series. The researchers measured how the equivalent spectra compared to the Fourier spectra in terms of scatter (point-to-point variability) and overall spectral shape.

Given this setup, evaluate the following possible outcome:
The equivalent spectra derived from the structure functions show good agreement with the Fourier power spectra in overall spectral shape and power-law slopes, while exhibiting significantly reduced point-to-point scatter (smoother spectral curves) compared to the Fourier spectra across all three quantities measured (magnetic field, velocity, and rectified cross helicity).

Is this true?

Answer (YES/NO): YES